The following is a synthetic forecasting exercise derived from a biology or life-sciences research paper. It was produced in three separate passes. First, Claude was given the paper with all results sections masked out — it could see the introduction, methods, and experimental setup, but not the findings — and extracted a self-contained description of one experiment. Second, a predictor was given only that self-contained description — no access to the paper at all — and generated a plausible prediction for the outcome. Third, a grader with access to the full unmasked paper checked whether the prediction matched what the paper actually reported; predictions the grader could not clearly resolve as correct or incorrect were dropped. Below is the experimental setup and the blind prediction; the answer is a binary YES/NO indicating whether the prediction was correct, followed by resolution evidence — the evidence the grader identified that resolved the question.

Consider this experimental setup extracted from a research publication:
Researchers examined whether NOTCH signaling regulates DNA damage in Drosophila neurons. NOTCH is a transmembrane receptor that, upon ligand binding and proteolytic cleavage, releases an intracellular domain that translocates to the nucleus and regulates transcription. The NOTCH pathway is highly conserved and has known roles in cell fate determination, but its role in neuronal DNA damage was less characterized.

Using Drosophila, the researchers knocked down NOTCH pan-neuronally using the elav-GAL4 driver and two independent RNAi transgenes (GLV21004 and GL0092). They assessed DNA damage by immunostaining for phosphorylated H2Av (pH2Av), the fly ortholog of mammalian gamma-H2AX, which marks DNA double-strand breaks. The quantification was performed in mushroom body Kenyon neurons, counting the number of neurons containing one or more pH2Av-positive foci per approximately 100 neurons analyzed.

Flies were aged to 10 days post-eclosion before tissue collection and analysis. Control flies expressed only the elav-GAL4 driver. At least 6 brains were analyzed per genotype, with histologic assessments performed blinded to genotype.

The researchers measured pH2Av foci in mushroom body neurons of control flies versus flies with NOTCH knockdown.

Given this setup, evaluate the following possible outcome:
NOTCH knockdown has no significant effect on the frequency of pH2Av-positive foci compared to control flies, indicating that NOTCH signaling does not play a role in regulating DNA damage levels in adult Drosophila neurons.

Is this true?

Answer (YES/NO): NO